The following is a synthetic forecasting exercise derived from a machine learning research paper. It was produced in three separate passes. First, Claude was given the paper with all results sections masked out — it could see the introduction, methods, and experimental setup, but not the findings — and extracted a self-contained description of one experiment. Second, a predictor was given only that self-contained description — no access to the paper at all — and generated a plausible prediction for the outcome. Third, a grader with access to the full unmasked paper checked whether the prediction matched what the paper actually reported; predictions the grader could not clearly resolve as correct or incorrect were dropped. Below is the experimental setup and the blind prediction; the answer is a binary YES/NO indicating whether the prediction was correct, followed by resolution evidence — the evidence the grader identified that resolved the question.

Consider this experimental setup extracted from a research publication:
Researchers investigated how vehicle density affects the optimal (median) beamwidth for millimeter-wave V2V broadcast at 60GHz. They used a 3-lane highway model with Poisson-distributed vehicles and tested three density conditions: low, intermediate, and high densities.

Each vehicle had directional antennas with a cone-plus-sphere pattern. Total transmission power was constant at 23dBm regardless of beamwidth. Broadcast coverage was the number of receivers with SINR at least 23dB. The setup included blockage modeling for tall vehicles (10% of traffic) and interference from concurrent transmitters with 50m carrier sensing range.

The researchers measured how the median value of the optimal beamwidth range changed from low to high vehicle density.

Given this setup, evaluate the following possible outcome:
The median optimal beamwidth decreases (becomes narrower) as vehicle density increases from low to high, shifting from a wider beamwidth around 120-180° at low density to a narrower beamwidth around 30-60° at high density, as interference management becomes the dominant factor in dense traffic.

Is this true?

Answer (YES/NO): NO